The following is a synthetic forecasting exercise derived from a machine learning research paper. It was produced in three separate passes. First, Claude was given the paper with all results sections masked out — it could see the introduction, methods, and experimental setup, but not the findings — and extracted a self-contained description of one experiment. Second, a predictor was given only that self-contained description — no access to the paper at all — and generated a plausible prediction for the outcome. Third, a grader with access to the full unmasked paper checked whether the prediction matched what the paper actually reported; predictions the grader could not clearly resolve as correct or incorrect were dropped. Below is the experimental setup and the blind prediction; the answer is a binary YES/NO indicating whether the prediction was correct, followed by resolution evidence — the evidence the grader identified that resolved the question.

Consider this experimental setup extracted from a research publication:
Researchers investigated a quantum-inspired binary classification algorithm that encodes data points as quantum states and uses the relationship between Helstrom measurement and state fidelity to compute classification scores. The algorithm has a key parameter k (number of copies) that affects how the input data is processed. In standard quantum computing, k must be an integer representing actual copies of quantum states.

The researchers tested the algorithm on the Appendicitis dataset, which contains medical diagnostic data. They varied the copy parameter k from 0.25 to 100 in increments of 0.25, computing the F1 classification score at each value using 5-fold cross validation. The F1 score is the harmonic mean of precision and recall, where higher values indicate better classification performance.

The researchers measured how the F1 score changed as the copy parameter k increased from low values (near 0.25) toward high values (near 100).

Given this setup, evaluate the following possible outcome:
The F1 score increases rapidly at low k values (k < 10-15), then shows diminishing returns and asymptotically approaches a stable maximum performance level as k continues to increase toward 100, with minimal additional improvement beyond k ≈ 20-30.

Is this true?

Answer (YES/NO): NO